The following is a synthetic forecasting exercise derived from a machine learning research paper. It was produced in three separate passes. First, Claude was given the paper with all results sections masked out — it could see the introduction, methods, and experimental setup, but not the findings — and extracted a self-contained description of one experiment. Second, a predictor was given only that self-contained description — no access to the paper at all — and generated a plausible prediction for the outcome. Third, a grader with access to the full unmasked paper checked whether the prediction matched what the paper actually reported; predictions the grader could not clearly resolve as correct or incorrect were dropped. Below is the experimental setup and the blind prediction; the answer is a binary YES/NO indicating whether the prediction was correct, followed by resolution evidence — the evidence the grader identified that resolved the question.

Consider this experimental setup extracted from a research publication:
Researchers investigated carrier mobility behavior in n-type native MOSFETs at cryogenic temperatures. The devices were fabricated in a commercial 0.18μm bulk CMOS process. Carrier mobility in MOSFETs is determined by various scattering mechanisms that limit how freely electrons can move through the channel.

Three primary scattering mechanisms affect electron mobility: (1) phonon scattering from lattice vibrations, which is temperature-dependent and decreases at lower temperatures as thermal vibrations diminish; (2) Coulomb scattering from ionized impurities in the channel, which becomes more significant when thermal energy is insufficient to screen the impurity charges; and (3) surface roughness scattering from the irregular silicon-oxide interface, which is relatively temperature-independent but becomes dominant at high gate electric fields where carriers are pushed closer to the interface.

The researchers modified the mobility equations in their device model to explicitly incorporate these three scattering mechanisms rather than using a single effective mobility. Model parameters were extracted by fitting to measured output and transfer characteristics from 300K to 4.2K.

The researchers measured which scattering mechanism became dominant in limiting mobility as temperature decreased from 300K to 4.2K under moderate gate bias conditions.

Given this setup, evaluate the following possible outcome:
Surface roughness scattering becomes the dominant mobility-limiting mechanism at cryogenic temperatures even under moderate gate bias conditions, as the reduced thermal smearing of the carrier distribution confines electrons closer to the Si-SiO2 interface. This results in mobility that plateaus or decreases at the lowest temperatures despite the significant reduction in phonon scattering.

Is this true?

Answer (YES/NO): NO